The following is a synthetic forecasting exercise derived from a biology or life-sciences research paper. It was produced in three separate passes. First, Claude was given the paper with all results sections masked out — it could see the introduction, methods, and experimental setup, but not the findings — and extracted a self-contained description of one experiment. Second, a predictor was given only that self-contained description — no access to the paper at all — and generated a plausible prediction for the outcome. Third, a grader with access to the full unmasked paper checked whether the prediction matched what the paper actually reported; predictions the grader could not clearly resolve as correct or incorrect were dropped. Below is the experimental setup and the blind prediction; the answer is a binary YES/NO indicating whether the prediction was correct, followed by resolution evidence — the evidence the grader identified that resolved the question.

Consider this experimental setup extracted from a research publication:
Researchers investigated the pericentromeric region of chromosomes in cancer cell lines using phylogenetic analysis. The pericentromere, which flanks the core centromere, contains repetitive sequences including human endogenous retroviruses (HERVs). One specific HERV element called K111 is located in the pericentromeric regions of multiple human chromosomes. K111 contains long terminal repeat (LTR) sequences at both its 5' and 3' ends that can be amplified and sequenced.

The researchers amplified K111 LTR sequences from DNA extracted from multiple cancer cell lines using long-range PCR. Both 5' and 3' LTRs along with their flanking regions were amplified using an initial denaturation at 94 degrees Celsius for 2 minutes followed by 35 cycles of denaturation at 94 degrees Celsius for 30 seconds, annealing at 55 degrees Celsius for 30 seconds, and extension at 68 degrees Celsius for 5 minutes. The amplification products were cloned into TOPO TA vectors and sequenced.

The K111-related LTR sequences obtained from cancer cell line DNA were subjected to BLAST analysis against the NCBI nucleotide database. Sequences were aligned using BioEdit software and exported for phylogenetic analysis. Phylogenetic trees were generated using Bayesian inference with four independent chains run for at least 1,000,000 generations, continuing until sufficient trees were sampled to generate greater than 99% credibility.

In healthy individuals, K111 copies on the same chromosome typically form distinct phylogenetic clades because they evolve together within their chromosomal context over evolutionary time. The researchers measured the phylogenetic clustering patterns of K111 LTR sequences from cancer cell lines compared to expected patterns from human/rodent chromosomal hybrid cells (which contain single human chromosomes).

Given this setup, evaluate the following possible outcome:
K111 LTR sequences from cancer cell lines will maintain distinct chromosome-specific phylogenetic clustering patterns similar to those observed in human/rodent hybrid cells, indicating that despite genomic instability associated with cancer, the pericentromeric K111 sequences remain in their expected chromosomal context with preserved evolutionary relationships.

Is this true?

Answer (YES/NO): NO